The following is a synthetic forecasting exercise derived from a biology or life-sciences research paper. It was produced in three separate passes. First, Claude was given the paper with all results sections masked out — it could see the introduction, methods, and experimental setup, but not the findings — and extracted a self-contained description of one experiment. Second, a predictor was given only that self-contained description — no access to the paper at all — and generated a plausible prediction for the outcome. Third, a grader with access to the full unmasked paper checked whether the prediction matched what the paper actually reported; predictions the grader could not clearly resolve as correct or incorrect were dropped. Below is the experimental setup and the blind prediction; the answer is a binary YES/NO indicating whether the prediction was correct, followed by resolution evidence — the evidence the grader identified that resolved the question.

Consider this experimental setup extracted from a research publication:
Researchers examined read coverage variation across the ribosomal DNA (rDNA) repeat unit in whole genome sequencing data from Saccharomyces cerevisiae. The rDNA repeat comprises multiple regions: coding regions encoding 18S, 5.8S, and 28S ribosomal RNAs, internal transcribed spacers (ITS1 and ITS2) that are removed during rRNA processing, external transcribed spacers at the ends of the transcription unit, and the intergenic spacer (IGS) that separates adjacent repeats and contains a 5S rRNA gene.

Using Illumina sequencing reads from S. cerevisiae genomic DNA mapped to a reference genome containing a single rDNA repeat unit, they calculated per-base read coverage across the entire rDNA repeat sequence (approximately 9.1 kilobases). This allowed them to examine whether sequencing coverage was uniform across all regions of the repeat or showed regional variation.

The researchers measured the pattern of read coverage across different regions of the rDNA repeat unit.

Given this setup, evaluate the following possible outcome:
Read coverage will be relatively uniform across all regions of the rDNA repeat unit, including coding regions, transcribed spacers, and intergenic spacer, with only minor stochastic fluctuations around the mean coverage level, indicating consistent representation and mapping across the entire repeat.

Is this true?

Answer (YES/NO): NO